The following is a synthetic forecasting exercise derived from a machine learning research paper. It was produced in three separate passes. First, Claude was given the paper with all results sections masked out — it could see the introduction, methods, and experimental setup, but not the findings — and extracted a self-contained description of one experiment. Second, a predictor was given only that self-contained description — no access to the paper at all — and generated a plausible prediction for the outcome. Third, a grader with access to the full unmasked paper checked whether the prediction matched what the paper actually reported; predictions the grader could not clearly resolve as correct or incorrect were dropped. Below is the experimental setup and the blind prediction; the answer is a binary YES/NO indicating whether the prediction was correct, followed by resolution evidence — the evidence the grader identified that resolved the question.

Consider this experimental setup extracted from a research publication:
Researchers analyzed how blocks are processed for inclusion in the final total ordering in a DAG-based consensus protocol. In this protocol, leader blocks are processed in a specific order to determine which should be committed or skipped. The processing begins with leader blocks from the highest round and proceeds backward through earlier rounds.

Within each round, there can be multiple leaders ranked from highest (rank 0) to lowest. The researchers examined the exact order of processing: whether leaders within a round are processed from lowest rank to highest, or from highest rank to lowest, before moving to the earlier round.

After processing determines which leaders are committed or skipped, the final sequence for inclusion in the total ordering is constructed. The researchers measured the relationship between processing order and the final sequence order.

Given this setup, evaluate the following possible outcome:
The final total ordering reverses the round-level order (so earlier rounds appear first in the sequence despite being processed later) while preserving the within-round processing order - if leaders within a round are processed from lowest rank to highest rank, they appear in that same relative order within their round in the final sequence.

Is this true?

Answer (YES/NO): NO